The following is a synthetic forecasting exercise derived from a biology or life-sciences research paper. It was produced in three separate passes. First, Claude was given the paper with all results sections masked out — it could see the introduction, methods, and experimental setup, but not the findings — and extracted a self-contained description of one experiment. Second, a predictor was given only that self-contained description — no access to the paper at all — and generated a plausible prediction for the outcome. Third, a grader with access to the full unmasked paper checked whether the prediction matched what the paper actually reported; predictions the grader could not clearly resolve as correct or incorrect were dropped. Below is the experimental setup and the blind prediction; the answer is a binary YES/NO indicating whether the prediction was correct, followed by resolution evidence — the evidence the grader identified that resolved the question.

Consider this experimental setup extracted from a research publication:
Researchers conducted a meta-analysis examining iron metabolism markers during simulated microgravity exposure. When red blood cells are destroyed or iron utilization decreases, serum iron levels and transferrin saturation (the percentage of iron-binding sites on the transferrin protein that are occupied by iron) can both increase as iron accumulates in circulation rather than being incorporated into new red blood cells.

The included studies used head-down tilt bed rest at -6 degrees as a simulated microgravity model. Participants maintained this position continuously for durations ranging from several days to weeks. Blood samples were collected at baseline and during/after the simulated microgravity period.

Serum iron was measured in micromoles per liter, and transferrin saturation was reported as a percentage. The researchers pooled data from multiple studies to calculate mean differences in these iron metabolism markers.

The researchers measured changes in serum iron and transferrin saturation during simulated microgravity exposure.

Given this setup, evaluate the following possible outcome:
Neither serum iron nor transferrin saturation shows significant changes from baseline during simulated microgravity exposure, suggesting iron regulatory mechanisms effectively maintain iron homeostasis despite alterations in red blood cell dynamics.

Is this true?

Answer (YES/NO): NO